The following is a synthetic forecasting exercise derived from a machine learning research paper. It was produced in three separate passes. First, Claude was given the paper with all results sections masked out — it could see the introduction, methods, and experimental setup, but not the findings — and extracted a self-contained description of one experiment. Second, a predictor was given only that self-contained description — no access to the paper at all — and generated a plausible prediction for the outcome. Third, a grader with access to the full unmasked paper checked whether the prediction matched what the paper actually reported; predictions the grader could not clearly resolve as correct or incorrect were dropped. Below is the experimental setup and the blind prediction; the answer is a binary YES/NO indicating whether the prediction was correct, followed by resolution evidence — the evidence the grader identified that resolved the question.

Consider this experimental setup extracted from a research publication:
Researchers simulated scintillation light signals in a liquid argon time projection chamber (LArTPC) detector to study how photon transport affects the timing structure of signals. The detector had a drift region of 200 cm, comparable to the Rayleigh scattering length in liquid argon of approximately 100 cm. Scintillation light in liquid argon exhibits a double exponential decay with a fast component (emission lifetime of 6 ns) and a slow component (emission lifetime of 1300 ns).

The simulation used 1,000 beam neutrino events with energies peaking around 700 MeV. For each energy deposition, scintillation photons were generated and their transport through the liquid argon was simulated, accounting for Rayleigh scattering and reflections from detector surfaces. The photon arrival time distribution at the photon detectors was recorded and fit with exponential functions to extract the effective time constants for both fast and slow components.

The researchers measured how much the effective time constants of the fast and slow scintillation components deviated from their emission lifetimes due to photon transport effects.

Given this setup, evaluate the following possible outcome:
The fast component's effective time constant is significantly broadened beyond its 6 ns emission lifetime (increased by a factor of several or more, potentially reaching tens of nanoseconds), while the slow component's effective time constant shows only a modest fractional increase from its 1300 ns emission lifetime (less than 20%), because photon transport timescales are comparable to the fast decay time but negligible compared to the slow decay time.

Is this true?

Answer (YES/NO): YES